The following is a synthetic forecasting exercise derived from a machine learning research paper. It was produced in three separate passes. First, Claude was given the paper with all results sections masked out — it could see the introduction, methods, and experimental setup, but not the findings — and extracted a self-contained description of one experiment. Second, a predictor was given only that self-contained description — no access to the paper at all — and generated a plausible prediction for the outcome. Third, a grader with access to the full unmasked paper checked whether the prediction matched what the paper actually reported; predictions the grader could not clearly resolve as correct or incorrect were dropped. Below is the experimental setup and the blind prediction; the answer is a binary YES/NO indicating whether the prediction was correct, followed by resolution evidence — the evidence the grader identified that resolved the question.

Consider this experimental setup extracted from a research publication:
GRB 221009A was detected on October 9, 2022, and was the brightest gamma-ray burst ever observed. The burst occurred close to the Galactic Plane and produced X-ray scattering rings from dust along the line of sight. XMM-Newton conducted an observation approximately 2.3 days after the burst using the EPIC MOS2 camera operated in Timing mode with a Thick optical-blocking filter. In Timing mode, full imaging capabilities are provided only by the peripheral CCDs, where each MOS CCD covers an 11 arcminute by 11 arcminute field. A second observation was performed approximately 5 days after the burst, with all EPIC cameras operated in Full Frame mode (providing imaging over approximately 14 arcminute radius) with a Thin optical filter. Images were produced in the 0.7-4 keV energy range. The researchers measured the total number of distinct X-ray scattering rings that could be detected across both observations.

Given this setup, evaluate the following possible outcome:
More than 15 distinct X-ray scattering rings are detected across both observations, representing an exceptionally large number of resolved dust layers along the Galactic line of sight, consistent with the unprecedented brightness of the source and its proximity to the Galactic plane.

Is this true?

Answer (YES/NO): YES